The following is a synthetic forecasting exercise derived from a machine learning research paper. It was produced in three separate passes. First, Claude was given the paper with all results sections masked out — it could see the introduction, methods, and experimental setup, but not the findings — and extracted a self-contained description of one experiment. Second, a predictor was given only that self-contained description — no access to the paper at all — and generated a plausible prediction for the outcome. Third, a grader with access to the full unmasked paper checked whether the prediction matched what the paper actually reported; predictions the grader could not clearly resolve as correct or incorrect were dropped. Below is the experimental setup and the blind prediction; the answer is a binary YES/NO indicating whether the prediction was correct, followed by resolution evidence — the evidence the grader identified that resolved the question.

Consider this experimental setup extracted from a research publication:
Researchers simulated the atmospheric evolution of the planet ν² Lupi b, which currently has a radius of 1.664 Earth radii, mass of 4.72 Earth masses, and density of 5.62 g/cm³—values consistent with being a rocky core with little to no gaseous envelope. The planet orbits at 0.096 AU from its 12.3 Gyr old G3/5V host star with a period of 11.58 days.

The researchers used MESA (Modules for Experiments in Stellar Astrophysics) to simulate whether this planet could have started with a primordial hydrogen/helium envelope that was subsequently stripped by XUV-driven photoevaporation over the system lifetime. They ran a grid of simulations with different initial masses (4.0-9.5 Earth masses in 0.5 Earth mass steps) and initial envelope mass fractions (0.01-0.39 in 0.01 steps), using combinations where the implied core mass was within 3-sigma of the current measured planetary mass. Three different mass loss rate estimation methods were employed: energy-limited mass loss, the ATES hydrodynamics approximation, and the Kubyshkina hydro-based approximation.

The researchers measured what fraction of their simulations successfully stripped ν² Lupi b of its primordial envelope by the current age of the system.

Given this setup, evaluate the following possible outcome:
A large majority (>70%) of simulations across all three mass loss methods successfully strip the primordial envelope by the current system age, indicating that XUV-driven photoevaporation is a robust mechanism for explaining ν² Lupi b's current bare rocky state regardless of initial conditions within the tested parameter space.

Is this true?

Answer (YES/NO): NO